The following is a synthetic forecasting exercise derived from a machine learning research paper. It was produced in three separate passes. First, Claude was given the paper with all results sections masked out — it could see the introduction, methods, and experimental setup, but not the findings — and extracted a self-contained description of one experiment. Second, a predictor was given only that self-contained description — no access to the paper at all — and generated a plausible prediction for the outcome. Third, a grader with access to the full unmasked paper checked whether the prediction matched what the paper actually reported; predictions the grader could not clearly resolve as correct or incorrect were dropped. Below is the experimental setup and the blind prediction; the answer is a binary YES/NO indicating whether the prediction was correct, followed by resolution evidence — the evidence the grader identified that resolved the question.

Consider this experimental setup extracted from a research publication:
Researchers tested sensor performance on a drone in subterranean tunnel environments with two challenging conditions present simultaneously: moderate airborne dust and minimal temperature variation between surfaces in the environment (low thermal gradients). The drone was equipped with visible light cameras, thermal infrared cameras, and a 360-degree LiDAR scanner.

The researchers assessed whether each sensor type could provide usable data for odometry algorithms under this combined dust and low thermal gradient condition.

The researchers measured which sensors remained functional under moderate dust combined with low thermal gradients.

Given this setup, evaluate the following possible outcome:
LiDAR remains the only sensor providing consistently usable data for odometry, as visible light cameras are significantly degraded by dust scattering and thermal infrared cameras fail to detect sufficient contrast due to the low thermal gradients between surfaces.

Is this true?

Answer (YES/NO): YES